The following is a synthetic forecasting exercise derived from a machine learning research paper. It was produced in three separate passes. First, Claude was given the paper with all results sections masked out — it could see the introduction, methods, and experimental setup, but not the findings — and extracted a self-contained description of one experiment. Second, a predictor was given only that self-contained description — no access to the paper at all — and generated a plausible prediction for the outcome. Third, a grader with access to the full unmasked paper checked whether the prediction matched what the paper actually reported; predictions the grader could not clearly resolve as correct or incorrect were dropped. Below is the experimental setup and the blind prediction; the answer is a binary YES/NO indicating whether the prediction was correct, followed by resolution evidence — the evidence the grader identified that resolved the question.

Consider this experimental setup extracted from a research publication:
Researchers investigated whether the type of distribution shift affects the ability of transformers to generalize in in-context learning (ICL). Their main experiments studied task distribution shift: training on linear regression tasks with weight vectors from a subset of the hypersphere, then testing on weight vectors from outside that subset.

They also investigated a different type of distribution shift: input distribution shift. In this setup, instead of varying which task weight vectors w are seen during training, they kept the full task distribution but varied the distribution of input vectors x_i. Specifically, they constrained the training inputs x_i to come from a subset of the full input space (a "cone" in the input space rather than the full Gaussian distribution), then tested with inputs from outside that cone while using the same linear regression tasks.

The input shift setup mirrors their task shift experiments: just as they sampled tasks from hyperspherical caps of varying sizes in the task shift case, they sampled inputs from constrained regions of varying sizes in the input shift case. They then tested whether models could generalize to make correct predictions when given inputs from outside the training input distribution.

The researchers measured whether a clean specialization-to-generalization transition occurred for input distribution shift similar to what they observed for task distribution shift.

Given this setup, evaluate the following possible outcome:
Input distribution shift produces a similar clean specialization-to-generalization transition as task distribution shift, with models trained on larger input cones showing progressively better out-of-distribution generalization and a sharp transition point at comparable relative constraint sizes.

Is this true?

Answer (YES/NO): NO